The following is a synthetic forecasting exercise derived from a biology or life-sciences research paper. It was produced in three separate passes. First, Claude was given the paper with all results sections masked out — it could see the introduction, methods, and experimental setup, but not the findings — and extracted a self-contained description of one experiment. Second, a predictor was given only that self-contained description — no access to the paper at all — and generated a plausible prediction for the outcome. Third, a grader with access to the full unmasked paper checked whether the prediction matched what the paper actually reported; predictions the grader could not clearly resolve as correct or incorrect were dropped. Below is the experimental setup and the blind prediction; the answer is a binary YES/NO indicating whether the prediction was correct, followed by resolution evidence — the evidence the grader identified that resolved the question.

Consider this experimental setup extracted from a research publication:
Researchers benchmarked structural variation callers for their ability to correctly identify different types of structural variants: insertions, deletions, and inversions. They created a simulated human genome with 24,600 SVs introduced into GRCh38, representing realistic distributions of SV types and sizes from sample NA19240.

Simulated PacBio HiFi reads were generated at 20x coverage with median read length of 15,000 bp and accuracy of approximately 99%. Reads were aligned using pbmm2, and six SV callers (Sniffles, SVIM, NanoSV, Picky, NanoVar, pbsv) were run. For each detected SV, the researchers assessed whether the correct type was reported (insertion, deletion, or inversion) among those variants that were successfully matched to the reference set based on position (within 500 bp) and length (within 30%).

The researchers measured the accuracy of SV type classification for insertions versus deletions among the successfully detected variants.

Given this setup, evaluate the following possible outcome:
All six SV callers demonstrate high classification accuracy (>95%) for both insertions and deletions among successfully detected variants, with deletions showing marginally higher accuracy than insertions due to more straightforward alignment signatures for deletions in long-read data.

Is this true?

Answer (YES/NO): NO